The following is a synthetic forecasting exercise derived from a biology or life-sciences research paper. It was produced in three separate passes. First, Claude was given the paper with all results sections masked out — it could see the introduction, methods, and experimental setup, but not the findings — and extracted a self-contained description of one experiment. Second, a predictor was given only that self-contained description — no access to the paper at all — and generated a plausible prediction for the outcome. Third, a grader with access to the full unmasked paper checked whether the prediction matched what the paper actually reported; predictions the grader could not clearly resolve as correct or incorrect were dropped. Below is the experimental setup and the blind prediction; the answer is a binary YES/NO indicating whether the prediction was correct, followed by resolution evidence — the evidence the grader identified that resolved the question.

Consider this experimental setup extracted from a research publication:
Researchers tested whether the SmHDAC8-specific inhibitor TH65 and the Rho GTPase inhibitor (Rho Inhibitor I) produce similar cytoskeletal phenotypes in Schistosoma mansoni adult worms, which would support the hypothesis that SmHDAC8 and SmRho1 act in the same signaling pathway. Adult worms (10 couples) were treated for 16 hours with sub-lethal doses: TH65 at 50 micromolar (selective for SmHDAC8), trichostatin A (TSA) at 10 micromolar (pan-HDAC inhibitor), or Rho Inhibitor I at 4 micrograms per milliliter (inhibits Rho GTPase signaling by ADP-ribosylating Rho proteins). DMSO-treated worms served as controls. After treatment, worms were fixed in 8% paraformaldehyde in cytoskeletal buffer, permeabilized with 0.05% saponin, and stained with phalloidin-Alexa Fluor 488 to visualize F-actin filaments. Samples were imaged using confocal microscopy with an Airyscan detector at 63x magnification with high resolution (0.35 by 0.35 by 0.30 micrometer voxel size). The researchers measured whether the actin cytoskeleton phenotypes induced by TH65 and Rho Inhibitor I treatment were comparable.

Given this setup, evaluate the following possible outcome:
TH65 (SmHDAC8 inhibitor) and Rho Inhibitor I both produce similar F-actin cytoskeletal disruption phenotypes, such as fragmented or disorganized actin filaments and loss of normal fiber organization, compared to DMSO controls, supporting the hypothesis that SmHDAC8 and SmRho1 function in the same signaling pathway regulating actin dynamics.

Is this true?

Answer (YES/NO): NO